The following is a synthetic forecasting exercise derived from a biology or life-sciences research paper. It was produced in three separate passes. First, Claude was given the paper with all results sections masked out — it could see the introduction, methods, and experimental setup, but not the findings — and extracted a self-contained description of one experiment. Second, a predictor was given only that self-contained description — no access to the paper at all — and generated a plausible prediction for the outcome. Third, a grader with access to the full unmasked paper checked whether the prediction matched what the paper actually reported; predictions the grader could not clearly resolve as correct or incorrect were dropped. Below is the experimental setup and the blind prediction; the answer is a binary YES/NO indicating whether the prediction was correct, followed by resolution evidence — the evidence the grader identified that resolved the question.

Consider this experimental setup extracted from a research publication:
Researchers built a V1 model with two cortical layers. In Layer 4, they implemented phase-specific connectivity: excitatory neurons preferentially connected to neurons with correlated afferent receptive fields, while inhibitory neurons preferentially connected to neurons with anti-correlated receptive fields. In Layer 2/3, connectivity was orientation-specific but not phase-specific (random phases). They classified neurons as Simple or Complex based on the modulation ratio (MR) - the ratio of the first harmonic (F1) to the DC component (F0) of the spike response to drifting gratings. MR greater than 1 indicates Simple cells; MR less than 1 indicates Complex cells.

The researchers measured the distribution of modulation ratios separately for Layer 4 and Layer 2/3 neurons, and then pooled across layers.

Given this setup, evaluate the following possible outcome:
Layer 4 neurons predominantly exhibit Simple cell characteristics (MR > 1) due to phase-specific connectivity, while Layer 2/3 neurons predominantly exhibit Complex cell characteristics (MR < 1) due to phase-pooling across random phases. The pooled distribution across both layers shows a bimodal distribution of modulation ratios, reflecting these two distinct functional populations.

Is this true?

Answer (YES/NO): YES